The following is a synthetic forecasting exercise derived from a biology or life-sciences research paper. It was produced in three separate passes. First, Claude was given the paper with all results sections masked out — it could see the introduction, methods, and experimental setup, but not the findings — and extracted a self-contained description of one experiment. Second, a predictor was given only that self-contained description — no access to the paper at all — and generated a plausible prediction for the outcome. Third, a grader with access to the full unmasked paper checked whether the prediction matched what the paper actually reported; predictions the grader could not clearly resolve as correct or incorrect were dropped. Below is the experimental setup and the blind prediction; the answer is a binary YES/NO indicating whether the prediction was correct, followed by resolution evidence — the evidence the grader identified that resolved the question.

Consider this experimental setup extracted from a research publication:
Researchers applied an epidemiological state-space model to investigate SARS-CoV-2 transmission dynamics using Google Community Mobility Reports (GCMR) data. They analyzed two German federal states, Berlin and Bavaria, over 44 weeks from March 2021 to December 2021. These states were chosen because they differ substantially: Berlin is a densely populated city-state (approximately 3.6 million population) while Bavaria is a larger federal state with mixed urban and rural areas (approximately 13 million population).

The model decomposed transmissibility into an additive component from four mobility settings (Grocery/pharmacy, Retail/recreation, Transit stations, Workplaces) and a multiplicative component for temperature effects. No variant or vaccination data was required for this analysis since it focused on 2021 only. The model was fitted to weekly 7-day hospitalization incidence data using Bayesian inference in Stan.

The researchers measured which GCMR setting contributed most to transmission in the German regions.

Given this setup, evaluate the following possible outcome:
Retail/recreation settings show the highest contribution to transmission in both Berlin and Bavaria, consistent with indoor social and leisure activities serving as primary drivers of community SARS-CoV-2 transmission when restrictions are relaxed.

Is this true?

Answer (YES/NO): YES